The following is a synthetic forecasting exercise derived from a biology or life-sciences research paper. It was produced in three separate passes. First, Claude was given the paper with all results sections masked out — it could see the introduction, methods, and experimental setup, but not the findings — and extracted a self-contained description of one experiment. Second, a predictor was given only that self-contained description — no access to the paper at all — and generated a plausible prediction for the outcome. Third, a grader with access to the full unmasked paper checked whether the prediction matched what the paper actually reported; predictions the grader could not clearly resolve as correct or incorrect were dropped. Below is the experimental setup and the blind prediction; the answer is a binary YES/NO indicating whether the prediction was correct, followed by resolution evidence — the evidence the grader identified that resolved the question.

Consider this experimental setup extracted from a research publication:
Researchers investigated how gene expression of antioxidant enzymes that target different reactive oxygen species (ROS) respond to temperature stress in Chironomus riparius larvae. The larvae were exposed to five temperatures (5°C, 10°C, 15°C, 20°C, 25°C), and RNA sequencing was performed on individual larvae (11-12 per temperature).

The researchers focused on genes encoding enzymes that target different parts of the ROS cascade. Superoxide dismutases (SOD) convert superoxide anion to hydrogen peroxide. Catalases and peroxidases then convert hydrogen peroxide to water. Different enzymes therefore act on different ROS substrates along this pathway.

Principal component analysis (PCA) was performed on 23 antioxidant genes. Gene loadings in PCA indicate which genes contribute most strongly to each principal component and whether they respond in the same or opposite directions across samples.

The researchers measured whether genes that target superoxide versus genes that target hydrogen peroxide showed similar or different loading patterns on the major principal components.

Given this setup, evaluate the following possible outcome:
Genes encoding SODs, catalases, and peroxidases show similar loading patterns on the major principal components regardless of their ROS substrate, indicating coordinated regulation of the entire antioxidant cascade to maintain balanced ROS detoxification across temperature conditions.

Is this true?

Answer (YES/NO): NO